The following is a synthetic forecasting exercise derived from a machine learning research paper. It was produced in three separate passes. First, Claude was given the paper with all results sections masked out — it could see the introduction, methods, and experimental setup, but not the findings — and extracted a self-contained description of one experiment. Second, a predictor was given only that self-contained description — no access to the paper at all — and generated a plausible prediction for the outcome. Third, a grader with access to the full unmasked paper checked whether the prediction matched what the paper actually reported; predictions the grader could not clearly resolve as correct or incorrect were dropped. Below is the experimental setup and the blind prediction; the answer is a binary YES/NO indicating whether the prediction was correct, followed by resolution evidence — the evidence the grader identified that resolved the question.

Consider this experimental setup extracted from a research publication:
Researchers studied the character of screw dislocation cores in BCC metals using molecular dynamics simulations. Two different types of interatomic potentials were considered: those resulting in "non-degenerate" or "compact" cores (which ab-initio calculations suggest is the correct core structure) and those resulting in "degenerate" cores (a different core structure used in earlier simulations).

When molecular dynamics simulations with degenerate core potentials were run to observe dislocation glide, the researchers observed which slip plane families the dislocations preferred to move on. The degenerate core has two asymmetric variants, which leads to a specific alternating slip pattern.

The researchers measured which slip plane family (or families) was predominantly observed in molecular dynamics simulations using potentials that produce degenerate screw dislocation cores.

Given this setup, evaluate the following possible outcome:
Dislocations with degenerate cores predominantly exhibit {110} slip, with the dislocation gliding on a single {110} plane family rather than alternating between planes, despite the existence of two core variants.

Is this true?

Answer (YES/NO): NO